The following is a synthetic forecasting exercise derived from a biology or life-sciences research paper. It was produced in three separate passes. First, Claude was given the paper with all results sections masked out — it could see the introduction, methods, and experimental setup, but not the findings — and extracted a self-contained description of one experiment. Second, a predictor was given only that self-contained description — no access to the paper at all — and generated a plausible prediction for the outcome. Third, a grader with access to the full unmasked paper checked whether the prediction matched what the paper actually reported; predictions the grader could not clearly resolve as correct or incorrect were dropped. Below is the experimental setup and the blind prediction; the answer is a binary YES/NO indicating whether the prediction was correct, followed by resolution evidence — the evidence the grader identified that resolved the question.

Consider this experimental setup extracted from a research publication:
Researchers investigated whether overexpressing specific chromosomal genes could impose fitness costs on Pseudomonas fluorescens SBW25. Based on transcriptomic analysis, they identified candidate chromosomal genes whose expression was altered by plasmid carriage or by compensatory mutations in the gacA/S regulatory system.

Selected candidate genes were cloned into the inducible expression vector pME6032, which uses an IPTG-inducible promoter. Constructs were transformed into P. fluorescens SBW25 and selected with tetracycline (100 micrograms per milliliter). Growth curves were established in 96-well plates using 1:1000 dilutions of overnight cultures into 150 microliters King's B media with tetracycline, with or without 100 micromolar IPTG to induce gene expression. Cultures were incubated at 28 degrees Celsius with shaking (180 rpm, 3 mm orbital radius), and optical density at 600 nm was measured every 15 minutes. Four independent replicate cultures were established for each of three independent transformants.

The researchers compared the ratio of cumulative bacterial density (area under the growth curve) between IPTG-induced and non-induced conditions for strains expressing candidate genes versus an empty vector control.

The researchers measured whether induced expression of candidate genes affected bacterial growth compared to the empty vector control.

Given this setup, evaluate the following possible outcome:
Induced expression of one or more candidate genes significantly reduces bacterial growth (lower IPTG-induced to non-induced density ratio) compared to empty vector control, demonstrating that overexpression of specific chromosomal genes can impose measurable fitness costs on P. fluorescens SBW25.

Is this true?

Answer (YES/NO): YES